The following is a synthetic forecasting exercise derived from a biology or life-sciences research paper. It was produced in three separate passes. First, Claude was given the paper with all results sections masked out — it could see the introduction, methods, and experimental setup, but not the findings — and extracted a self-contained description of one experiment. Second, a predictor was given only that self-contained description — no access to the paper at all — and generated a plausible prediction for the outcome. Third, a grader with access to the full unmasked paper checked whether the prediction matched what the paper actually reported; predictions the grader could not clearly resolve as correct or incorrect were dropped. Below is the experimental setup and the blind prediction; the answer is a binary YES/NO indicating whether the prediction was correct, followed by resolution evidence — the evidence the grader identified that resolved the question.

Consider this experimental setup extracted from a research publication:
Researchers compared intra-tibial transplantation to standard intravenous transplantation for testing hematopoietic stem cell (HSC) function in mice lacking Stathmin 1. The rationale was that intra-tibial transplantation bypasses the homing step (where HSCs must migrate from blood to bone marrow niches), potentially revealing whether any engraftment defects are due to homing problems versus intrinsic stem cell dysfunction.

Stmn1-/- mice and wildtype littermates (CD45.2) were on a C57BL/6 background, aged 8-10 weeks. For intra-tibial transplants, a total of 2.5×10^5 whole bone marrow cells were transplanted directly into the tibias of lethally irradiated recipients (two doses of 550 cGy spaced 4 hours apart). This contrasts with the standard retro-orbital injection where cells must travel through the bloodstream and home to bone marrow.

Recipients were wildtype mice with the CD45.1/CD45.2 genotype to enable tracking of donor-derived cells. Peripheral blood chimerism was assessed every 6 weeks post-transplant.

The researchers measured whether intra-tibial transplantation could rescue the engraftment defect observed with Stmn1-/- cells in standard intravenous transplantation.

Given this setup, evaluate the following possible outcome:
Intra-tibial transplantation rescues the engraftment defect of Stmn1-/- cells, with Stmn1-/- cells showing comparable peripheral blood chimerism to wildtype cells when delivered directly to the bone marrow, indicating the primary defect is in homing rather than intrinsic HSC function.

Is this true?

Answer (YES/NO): NO